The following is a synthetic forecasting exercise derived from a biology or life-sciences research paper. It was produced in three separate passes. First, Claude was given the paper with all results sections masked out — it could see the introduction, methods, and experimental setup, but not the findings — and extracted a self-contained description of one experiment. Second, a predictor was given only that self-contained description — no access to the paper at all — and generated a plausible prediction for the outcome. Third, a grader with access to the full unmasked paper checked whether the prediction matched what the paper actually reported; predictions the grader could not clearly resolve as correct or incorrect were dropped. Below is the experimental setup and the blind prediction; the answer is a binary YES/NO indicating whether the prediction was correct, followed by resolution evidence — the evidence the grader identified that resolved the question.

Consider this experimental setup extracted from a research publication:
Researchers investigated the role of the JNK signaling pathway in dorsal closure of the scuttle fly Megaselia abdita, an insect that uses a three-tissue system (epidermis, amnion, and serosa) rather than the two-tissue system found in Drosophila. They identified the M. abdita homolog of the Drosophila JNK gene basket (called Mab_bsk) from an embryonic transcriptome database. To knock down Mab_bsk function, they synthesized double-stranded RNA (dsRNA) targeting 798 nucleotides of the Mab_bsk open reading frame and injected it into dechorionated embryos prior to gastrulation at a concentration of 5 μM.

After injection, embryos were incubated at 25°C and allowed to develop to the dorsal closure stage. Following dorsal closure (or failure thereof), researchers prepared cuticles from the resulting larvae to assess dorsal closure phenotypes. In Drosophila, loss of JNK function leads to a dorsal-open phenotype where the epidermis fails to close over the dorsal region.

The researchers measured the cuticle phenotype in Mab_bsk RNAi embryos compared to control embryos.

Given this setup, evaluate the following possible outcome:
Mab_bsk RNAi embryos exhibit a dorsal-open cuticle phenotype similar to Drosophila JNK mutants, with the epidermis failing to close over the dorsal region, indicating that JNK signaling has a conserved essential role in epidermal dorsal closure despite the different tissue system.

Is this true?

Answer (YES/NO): YES